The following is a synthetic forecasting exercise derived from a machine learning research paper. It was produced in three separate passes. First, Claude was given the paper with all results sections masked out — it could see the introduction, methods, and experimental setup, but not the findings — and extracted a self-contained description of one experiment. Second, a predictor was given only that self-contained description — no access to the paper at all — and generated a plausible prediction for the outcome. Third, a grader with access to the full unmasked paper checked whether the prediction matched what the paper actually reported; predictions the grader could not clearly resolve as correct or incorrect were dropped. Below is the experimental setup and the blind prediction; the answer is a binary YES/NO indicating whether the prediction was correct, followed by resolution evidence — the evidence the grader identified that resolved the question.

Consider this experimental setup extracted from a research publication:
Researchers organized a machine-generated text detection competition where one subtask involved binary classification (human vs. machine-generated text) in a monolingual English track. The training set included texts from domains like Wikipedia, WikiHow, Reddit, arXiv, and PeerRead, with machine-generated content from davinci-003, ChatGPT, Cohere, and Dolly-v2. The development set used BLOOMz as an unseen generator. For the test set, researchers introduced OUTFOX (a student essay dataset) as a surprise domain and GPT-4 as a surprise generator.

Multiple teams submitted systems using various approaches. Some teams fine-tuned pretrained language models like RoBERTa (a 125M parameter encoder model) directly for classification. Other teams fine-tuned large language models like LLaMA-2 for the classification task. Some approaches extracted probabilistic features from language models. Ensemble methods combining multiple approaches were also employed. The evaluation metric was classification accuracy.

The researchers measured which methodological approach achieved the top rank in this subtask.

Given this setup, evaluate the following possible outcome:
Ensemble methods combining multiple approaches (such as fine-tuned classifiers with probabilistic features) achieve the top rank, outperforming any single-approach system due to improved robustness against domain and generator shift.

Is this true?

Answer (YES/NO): NO